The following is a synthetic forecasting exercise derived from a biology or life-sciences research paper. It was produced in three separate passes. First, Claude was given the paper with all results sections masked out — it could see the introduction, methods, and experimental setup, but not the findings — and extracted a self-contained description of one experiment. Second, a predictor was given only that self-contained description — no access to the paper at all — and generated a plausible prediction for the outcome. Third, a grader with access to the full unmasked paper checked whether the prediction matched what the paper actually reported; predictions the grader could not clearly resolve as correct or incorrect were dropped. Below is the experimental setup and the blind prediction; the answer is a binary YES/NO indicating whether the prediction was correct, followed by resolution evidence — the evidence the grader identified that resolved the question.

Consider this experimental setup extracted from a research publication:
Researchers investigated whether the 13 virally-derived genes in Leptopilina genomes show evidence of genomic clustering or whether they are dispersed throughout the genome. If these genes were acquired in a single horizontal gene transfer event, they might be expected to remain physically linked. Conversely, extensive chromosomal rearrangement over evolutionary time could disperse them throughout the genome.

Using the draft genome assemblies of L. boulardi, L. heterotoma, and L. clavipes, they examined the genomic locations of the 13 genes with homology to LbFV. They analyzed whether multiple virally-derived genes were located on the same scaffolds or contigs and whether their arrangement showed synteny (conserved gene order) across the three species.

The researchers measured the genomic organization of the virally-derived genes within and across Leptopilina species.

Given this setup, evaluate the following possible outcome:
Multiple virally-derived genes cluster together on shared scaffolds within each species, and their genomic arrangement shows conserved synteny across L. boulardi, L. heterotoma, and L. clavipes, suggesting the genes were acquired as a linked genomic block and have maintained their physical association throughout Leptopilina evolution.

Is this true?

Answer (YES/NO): YES